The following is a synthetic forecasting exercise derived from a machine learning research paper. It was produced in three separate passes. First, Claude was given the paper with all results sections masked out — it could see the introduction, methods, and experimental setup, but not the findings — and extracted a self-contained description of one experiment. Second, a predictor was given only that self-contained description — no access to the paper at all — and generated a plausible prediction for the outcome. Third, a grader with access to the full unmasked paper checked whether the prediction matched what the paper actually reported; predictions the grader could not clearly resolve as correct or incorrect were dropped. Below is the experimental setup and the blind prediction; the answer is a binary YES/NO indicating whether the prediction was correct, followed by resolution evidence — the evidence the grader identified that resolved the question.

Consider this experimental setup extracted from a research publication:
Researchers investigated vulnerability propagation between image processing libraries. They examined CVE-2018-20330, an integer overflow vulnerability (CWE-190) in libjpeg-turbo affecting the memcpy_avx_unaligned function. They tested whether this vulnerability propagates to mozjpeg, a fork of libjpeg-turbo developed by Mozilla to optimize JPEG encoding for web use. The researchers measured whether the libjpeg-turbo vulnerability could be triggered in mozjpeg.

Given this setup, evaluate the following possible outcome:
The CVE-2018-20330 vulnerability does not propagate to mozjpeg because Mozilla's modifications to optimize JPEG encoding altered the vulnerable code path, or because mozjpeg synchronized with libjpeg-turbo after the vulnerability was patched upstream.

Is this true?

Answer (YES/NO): NO